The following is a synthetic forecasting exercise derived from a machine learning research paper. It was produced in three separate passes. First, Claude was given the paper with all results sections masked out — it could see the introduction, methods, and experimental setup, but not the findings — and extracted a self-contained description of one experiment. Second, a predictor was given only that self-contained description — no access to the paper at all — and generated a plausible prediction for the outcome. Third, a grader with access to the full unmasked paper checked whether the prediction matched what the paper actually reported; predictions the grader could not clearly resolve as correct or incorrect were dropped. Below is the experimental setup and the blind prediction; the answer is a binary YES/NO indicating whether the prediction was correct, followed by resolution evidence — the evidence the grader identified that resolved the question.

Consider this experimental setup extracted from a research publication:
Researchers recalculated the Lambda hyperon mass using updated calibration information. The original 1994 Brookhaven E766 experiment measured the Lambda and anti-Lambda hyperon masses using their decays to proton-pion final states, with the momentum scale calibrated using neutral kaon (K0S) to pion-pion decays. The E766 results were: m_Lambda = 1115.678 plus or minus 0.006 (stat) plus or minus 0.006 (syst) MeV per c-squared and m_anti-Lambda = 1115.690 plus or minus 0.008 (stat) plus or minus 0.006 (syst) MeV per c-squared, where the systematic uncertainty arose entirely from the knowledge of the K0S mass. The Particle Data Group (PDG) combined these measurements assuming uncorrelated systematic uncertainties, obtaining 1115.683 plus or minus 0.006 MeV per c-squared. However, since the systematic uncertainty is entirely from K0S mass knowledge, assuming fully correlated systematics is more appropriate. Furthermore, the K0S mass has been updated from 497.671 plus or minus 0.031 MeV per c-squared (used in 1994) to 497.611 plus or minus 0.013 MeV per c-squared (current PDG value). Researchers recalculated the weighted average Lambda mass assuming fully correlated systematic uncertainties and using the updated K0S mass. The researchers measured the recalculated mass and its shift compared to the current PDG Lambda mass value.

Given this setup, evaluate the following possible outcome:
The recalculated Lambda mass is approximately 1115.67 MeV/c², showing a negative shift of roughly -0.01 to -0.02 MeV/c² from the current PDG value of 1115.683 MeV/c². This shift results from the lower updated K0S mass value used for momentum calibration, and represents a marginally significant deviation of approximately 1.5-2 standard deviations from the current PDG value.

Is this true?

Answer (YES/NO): YES